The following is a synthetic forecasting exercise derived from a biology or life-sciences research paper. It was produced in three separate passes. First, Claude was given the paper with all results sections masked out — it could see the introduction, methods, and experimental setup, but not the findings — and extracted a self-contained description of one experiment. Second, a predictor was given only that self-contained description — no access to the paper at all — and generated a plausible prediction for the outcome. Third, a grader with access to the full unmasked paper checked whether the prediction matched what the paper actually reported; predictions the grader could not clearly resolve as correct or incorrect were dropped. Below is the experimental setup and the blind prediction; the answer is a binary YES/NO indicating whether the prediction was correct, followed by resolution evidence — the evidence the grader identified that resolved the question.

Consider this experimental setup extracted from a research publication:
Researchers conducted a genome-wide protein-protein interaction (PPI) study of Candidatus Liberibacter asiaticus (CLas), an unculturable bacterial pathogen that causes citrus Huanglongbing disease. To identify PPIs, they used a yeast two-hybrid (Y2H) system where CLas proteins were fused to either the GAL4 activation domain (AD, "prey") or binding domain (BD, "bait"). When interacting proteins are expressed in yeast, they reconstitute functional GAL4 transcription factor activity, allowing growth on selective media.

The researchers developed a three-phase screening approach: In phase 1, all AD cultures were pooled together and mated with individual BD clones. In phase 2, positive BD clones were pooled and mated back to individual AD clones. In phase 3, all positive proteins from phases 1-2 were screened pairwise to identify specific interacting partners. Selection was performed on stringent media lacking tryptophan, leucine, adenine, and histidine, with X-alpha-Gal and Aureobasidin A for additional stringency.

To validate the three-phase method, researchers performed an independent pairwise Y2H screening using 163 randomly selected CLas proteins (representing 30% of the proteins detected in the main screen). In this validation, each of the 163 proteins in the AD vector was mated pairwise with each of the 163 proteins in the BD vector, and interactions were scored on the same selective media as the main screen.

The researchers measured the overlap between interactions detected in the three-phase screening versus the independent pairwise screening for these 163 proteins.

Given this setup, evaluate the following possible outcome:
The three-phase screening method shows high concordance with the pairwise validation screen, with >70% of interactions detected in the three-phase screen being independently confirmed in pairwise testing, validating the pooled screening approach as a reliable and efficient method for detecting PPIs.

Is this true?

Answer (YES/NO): YES